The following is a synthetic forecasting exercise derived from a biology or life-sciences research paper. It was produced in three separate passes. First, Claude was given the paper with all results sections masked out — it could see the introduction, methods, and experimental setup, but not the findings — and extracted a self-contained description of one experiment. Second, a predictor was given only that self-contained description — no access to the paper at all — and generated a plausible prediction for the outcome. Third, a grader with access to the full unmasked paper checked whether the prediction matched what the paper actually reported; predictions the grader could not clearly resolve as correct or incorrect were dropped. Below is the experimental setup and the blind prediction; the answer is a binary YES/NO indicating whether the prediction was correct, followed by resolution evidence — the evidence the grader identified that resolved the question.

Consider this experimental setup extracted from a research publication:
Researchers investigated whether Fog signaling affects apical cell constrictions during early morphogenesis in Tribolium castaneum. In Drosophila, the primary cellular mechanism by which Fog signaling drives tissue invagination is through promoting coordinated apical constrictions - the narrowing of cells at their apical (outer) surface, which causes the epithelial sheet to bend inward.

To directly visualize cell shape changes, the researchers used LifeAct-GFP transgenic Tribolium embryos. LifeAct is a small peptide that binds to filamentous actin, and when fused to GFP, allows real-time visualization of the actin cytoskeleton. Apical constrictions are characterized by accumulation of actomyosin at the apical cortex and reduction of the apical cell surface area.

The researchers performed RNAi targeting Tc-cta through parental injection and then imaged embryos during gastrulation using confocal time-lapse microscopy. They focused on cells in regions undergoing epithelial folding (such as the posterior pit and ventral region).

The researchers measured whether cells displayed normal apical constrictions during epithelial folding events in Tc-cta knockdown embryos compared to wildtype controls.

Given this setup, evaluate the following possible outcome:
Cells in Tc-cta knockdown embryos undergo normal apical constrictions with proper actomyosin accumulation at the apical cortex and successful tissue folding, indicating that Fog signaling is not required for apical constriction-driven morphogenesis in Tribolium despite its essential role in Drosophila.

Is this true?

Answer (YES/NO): NO